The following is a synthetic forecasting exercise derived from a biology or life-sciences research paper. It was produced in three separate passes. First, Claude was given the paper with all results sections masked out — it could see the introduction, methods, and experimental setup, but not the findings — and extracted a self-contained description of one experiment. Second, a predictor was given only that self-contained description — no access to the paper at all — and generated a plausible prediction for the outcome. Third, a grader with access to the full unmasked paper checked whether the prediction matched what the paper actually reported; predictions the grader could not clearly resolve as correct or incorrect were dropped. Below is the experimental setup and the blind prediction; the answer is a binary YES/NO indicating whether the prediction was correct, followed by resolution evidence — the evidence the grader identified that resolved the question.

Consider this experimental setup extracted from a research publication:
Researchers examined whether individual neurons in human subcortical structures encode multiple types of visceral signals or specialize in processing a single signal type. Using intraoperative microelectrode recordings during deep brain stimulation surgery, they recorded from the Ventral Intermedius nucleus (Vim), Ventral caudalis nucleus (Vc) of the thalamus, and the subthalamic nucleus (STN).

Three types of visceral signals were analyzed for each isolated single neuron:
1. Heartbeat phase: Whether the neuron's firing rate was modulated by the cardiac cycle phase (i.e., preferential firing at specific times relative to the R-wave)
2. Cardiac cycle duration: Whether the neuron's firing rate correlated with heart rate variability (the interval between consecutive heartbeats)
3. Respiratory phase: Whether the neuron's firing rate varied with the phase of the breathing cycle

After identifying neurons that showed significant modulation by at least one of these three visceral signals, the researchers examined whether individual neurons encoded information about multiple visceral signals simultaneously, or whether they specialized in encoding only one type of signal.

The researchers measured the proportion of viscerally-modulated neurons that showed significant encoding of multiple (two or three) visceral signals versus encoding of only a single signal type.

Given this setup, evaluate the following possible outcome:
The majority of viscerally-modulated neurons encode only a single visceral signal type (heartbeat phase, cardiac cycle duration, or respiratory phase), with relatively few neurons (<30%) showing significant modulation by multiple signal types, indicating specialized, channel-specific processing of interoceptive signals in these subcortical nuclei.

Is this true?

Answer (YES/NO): NO